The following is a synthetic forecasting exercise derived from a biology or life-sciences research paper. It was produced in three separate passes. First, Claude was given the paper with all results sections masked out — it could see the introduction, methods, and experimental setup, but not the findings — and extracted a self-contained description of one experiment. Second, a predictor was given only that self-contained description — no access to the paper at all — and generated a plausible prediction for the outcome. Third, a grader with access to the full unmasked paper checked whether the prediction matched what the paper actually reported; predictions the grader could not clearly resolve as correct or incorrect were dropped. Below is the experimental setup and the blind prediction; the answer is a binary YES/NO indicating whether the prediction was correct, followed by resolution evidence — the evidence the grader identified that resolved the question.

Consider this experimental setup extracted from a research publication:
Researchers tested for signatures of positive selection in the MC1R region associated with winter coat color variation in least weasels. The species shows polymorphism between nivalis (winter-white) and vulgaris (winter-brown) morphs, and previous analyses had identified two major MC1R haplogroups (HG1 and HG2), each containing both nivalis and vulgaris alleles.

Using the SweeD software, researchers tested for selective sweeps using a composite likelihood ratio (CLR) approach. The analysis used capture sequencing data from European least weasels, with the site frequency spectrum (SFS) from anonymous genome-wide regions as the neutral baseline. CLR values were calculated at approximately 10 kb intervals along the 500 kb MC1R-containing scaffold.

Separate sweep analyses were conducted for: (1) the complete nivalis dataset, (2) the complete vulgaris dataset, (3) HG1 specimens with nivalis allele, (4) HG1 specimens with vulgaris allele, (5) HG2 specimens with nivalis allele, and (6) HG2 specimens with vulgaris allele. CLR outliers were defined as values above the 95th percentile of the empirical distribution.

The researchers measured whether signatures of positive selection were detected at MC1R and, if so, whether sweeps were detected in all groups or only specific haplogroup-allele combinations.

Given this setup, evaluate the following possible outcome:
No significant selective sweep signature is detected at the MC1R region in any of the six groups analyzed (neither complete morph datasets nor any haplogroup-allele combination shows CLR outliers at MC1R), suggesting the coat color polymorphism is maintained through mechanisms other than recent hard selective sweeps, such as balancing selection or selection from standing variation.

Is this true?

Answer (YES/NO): NO